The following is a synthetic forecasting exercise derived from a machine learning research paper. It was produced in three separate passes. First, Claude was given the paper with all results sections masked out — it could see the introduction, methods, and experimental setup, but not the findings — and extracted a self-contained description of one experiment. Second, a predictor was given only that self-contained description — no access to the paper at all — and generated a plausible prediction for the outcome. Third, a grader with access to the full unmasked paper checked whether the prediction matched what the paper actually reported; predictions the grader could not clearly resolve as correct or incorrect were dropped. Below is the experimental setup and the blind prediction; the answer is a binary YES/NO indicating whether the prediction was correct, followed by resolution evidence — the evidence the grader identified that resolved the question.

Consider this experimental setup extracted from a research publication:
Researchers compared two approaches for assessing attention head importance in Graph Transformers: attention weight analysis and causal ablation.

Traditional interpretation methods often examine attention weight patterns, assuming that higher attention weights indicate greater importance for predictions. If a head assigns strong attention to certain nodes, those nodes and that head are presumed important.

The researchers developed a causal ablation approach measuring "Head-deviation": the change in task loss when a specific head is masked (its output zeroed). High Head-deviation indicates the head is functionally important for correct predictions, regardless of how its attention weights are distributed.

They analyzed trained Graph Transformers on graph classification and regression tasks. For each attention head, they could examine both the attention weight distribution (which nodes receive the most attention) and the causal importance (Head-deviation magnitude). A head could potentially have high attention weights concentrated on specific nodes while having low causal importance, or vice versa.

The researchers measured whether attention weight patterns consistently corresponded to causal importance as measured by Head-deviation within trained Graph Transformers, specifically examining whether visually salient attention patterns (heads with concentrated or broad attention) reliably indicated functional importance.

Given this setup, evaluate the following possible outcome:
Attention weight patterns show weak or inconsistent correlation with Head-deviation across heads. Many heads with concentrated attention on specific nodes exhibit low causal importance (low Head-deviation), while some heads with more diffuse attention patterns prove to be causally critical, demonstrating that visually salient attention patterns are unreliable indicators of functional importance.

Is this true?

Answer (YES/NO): YES